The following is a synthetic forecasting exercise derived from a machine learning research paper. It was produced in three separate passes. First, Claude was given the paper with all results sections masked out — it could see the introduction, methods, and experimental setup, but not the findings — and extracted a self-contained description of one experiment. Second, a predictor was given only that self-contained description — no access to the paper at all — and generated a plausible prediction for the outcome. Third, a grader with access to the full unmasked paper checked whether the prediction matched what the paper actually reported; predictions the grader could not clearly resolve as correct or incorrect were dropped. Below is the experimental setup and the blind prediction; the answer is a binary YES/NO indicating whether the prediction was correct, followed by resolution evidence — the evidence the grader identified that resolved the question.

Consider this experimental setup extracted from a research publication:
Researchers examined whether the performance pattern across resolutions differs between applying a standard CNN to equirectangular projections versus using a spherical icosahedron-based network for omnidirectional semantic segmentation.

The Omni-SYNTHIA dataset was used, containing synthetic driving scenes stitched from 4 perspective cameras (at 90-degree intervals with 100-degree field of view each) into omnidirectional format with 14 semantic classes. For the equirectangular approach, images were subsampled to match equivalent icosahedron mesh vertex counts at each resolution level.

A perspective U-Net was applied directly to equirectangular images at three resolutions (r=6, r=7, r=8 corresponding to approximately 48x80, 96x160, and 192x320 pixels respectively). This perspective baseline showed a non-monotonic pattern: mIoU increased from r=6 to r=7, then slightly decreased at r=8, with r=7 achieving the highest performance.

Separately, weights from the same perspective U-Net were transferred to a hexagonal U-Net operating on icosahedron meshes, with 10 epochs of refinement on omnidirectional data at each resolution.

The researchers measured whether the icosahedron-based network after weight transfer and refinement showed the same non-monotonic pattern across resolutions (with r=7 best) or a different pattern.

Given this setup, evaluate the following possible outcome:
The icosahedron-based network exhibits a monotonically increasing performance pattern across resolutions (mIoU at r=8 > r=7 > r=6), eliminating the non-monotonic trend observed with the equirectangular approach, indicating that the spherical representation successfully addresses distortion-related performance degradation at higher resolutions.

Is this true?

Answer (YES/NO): YES